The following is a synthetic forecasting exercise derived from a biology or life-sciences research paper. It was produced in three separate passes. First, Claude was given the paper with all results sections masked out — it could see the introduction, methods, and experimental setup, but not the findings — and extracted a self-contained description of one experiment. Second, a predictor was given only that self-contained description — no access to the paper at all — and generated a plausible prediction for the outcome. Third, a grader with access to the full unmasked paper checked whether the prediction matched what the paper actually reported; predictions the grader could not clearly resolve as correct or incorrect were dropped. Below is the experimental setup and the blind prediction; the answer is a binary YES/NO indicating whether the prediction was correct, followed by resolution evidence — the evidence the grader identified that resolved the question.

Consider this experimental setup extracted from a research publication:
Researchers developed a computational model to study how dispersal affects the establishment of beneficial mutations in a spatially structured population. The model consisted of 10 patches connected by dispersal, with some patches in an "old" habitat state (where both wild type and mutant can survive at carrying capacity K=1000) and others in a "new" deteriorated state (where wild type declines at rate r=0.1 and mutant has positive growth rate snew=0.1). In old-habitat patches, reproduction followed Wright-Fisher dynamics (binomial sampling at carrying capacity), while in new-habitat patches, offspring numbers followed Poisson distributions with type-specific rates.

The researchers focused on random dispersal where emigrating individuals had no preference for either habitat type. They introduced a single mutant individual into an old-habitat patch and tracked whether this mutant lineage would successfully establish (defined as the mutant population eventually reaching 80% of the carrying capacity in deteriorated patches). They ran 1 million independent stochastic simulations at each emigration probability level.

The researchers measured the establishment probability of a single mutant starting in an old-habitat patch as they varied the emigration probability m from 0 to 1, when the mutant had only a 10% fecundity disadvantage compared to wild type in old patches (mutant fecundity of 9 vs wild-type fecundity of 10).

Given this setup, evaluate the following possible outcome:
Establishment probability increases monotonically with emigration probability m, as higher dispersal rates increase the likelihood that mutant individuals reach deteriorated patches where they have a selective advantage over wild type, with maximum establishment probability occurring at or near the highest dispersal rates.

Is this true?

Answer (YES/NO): NO